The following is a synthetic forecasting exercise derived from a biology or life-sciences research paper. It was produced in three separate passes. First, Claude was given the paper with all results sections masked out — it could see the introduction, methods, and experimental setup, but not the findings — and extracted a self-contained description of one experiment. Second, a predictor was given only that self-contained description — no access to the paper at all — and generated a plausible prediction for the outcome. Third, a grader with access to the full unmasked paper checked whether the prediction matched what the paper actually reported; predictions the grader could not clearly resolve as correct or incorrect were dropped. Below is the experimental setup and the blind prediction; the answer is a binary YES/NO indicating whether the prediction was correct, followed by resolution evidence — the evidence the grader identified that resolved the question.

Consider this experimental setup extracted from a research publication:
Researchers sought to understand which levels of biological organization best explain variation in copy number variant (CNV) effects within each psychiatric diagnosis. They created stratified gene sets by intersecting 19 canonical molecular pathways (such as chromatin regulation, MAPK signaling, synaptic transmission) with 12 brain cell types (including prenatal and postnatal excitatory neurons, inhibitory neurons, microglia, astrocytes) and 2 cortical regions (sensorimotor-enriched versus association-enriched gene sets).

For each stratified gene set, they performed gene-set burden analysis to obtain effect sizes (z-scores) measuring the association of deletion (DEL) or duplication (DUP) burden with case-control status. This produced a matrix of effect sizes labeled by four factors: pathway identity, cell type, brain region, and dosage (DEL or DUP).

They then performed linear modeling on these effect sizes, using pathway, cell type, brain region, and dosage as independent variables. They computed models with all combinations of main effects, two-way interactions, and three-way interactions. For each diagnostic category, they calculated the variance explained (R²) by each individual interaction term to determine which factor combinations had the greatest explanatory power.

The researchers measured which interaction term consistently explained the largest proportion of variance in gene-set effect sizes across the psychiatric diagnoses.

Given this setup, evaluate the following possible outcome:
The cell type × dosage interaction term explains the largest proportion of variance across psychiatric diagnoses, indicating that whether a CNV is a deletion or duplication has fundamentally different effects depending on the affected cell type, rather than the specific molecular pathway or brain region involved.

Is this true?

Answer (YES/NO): NO